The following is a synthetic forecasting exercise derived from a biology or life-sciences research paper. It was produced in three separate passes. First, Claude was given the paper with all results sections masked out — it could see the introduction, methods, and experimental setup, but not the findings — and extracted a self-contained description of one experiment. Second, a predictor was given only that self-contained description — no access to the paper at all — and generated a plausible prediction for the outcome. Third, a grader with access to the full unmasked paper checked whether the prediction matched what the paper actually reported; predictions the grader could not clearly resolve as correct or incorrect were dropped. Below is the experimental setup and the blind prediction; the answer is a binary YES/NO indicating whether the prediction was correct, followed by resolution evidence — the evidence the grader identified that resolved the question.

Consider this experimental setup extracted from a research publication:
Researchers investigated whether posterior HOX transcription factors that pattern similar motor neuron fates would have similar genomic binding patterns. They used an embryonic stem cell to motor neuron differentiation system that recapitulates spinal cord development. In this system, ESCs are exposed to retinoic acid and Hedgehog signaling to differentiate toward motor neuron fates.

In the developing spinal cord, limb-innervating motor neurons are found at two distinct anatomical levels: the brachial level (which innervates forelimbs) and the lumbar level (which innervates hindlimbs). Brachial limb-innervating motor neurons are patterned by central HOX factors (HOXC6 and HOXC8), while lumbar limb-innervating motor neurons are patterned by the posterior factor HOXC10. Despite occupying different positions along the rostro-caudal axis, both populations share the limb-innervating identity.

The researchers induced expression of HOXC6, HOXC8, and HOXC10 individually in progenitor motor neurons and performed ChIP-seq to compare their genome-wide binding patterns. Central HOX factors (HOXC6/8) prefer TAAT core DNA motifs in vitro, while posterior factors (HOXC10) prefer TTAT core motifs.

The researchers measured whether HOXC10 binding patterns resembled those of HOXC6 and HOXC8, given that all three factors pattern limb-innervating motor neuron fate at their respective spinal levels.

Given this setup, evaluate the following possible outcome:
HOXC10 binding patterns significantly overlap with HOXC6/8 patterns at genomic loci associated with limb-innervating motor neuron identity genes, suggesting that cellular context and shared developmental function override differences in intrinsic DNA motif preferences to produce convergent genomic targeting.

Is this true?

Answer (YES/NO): NO